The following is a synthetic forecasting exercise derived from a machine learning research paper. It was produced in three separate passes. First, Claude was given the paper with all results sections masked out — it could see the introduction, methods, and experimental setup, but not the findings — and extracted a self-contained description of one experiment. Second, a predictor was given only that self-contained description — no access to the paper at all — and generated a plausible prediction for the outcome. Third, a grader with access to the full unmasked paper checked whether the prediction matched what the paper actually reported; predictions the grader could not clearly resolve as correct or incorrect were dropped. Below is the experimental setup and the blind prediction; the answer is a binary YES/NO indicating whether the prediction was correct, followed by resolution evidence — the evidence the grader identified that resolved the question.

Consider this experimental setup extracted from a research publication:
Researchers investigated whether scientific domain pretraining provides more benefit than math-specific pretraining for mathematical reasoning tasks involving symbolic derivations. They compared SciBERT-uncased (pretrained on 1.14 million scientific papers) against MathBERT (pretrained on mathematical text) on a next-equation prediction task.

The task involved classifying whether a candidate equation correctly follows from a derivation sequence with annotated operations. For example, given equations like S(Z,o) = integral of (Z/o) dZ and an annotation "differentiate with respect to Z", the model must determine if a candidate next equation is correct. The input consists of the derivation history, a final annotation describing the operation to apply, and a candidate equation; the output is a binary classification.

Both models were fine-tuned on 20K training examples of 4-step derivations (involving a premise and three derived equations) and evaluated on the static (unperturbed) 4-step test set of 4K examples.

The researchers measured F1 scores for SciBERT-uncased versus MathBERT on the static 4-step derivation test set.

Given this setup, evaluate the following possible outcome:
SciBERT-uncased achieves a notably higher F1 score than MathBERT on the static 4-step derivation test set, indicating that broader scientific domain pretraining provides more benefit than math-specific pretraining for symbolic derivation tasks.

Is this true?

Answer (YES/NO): YES